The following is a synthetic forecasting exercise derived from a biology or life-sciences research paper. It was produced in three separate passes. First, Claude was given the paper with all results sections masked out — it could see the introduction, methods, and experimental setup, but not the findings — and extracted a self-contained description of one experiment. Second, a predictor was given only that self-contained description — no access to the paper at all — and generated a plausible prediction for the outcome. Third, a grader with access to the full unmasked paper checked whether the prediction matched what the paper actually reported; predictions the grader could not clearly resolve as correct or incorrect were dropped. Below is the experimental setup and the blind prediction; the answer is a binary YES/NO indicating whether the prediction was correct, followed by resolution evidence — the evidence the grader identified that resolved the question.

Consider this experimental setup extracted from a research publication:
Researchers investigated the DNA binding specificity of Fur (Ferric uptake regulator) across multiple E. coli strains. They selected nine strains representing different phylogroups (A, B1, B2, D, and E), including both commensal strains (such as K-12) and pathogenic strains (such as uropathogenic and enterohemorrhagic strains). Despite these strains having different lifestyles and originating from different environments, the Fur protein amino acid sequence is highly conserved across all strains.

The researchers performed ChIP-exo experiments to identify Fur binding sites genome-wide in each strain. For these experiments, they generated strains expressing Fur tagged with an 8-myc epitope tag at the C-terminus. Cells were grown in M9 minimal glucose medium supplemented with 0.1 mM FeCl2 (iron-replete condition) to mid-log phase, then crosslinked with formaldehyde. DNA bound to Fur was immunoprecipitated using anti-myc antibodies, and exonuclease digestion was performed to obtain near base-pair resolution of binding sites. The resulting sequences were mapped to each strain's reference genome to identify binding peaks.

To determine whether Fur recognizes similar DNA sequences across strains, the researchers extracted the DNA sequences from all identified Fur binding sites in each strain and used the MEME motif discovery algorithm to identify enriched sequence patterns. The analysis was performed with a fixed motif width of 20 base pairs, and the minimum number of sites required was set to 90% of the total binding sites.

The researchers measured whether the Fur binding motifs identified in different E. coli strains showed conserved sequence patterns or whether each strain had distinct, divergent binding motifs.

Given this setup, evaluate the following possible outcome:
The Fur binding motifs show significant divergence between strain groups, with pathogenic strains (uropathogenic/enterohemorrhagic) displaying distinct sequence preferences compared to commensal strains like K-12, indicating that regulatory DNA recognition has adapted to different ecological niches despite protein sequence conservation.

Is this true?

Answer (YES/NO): NO